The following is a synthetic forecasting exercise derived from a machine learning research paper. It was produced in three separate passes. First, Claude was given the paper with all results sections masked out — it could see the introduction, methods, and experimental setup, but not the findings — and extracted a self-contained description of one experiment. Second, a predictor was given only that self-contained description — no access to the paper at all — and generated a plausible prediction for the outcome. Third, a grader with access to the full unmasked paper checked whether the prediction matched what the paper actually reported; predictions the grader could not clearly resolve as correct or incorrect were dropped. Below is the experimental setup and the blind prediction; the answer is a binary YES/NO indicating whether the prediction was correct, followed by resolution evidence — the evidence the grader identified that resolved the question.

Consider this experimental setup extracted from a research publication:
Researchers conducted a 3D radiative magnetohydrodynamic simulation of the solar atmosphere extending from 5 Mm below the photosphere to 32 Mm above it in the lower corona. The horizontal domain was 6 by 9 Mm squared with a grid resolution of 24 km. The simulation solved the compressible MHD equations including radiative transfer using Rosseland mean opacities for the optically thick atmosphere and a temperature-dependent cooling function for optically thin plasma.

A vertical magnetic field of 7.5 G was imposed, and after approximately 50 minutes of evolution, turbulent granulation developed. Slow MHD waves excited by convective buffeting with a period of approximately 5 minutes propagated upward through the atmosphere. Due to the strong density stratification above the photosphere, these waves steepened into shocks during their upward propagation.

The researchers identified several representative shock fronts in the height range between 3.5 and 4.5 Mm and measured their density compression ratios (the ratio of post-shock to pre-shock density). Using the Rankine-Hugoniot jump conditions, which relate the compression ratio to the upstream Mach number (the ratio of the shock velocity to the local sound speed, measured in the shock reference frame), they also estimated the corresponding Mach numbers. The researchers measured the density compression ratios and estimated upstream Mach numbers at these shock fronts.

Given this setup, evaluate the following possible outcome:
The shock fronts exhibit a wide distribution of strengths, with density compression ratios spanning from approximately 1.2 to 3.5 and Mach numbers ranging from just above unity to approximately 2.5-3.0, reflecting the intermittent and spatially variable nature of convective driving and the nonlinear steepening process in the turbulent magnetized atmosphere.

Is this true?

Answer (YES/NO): NO